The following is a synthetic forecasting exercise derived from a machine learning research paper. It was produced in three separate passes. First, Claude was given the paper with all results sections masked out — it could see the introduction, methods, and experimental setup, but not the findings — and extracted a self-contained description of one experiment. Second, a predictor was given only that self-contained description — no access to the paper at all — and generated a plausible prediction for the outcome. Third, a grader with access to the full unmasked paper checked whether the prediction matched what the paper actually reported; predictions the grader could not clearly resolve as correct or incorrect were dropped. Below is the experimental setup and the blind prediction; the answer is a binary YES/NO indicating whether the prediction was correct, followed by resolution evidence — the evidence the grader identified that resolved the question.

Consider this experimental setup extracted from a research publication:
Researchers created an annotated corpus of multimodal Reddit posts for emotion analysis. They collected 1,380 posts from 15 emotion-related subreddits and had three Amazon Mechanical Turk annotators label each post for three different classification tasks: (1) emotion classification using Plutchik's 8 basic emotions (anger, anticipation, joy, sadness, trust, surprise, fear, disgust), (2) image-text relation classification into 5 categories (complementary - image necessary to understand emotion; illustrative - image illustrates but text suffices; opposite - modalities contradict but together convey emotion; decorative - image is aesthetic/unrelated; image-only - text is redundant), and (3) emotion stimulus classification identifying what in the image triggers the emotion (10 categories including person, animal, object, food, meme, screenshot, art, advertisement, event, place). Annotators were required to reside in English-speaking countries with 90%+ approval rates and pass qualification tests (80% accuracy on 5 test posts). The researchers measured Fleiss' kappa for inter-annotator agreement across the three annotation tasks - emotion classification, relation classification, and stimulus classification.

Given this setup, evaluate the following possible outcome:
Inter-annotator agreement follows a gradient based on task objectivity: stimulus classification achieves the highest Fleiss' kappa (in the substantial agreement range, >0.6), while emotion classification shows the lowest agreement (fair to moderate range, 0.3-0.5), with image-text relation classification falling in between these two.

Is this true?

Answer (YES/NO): NO